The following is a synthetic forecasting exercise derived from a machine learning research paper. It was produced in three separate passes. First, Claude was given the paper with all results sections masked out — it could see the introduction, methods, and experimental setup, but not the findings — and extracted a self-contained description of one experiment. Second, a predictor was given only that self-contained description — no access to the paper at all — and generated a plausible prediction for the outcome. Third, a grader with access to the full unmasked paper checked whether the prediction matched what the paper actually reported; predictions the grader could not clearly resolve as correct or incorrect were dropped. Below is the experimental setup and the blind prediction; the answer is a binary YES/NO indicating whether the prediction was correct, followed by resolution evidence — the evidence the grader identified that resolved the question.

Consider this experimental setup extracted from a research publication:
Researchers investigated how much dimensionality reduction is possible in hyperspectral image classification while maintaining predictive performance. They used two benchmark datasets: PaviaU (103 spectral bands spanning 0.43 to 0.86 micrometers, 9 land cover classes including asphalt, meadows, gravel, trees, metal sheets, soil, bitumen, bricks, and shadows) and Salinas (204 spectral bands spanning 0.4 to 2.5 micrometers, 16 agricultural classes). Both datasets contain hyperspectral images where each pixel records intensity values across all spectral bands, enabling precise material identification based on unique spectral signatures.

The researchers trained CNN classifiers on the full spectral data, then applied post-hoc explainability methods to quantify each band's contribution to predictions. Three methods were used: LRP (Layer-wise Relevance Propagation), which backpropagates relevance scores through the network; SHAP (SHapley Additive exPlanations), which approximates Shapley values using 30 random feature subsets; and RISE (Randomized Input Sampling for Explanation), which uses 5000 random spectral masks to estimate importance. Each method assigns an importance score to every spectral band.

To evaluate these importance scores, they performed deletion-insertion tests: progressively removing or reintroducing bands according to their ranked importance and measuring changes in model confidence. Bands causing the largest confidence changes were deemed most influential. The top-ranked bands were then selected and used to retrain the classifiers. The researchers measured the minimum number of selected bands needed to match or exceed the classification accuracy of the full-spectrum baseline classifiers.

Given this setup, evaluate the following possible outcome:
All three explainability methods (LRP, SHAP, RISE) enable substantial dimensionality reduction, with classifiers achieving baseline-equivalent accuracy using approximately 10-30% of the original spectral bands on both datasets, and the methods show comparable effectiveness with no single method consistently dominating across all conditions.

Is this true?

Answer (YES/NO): NO